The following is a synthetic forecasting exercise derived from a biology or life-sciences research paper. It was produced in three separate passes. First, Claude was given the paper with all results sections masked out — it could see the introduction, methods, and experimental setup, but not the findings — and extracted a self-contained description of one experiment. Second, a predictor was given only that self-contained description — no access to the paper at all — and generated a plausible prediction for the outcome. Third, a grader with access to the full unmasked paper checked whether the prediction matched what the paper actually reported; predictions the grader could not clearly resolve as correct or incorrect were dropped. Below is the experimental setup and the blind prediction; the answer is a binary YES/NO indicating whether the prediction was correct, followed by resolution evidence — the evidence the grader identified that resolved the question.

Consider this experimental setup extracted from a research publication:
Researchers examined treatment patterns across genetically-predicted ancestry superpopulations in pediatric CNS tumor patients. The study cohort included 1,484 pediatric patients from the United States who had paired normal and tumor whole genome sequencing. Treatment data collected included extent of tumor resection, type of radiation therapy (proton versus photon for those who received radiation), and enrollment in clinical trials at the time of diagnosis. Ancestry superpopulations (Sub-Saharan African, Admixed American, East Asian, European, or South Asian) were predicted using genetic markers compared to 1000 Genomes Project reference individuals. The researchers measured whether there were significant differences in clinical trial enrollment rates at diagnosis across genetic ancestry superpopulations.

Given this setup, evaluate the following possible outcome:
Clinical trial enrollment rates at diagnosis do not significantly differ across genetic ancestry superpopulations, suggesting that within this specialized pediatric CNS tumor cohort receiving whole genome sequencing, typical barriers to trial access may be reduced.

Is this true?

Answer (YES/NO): NO